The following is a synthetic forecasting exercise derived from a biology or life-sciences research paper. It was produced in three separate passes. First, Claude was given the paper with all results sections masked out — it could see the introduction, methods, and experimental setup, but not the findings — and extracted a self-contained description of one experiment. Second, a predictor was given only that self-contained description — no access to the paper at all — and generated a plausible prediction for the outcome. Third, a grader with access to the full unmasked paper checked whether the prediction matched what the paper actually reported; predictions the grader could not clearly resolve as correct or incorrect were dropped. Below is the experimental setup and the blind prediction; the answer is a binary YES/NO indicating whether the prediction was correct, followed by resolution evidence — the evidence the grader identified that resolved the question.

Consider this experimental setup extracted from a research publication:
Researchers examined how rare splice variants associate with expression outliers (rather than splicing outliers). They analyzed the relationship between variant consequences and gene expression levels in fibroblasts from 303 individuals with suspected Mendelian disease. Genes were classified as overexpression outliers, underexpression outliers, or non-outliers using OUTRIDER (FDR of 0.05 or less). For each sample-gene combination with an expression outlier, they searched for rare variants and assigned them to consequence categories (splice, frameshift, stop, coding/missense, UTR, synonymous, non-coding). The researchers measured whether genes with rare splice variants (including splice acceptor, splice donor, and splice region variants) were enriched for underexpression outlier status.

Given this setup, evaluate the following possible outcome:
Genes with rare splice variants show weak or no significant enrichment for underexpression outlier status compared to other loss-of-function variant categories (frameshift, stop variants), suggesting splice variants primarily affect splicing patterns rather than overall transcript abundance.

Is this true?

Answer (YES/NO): NO